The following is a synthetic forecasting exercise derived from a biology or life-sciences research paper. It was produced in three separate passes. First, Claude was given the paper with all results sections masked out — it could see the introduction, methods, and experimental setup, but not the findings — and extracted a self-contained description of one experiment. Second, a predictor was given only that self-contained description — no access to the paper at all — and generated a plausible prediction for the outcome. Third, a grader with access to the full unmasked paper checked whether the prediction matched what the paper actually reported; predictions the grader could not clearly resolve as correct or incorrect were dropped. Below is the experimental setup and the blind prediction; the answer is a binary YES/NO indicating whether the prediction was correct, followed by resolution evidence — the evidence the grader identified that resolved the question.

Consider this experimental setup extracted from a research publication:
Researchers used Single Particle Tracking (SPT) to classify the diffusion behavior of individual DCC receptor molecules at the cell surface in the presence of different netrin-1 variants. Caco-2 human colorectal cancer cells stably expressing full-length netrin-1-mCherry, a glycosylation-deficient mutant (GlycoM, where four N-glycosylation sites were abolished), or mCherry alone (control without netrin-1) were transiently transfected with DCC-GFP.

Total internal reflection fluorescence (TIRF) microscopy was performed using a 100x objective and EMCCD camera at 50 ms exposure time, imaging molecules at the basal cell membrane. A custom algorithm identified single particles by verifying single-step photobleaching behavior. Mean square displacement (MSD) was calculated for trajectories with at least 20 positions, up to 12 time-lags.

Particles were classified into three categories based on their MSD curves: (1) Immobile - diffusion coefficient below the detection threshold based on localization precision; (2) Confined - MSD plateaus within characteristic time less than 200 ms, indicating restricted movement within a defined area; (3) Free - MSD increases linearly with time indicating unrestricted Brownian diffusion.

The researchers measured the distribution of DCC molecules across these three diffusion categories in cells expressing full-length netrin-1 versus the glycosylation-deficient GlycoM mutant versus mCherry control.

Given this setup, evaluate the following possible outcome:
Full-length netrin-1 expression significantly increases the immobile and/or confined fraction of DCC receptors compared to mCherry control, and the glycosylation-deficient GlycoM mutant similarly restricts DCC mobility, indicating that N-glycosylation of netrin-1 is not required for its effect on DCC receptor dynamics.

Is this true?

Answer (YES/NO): NO